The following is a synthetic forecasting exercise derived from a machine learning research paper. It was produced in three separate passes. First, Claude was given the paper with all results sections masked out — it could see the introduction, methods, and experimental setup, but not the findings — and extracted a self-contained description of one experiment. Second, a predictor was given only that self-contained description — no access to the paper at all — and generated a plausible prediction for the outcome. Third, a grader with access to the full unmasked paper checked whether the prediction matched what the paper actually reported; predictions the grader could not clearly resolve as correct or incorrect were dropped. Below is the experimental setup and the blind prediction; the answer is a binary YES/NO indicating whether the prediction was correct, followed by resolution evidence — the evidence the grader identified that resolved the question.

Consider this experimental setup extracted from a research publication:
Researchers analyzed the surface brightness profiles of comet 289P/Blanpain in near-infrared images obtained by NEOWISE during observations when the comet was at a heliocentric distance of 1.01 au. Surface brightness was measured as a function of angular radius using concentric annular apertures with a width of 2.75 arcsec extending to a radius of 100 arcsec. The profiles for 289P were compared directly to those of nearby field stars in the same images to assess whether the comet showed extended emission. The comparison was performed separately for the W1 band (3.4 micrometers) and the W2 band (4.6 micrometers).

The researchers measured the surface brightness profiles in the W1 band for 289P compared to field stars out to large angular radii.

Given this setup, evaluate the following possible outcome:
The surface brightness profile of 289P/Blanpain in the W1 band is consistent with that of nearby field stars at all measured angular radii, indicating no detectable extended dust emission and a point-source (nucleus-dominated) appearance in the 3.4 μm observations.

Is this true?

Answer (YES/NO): NO